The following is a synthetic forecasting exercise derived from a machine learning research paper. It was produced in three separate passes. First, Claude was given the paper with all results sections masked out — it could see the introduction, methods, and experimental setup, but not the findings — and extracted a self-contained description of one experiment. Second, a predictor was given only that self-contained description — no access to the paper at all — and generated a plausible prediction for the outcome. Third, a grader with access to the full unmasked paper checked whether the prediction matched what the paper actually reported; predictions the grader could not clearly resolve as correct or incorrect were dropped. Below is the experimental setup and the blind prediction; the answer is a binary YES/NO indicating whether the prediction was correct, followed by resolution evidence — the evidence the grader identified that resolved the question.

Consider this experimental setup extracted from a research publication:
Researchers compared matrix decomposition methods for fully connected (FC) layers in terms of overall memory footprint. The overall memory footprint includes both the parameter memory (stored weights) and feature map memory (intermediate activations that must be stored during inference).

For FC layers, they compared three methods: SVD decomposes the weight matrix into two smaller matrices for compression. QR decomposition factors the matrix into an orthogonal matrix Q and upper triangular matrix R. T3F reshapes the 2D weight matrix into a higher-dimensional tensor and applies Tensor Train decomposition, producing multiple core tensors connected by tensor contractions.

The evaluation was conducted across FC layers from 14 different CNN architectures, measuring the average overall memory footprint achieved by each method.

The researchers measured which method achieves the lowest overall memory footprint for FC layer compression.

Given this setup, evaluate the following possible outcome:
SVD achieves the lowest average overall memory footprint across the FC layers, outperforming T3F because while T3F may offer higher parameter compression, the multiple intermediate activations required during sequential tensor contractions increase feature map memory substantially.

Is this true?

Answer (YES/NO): YES